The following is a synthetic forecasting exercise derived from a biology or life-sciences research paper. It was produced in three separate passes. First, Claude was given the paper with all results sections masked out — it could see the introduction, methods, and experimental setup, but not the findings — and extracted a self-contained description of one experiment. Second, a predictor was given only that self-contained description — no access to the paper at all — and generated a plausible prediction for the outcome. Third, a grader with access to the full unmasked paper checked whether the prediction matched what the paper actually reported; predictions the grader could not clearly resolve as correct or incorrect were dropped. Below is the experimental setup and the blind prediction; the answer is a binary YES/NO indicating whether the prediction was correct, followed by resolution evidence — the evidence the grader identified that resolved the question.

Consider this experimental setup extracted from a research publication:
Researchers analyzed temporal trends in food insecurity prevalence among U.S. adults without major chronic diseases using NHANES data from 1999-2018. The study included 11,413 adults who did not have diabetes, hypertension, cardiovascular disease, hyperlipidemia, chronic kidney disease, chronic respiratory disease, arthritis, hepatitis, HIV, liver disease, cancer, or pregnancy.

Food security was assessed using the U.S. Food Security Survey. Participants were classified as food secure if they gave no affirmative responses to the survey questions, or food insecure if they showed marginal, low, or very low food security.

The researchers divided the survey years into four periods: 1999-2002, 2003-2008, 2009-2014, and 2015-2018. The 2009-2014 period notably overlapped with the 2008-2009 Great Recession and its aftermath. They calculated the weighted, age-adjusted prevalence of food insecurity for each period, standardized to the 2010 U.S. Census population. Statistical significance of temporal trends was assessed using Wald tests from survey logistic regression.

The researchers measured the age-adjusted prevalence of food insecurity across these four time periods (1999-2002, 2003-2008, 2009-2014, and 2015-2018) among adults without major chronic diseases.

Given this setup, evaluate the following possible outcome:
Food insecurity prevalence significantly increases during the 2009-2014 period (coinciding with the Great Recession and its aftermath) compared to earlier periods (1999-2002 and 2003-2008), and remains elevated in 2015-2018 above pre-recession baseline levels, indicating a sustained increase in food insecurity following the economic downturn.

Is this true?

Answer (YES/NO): YES